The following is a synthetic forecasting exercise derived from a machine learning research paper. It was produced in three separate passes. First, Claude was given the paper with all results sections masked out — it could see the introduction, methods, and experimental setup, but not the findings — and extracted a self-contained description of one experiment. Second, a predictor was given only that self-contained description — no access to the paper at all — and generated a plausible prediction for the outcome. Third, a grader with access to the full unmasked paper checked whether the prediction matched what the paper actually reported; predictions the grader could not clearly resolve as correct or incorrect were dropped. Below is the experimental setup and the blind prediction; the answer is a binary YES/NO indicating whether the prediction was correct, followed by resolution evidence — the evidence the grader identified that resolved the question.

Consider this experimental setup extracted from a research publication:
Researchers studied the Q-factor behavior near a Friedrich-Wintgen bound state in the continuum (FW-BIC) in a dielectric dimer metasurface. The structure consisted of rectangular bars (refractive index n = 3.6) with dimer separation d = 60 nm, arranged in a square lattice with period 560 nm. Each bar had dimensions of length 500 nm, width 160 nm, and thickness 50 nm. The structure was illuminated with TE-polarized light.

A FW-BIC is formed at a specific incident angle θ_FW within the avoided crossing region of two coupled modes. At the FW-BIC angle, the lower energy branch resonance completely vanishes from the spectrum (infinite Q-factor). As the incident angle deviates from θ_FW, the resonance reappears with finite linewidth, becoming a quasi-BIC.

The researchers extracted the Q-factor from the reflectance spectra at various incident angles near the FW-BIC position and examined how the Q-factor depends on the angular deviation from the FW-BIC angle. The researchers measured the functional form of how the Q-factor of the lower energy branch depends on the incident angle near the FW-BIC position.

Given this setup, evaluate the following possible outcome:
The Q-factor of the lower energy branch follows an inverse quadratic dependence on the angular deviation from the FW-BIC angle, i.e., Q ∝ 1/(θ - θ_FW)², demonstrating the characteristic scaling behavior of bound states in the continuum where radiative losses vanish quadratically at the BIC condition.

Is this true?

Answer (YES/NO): NO